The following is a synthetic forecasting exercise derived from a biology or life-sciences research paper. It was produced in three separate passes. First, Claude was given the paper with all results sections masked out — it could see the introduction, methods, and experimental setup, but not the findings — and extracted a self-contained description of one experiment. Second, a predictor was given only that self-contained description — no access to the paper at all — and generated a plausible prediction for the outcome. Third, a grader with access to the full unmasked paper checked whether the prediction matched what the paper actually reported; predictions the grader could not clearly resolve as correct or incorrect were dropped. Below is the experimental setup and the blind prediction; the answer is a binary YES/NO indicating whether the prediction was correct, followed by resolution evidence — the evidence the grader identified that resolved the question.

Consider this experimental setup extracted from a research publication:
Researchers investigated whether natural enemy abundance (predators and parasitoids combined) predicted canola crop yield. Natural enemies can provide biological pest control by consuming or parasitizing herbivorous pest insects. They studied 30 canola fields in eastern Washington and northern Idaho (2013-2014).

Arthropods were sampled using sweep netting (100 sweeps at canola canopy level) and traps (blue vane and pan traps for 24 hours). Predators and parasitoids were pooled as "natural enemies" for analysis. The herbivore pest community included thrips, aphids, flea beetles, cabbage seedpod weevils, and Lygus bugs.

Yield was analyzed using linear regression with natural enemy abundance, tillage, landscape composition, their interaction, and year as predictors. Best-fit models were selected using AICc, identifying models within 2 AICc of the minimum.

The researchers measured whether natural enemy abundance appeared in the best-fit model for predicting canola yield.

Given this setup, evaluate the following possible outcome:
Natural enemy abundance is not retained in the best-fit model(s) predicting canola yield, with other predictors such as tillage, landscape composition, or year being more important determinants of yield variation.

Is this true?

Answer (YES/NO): YES